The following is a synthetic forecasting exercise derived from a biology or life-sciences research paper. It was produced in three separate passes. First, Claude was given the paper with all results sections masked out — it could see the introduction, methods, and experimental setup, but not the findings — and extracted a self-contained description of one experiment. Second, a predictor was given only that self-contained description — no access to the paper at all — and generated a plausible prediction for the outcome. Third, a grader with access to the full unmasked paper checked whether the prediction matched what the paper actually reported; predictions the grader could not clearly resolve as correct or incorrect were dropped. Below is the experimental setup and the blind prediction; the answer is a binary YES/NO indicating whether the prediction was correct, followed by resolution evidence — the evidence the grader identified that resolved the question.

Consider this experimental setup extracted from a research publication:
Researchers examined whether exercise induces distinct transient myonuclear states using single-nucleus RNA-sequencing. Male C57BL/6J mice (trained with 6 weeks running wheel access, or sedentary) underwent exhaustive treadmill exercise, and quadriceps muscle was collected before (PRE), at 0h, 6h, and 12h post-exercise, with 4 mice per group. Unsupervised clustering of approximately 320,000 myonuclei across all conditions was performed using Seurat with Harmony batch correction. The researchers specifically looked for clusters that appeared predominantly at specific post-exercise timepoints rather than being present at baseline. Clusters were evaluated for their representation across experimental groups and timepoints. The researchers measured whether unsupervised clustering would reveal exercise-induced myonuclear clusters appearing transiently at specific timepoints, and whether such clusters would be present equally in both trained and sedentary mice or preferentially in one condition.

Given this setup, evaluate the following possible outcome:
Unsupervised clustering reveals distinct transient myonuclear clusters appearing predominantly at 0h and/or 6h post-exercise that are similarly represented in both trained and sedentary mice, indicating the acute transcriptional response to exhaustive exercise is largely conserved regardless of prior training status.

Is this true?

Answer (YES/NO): NO